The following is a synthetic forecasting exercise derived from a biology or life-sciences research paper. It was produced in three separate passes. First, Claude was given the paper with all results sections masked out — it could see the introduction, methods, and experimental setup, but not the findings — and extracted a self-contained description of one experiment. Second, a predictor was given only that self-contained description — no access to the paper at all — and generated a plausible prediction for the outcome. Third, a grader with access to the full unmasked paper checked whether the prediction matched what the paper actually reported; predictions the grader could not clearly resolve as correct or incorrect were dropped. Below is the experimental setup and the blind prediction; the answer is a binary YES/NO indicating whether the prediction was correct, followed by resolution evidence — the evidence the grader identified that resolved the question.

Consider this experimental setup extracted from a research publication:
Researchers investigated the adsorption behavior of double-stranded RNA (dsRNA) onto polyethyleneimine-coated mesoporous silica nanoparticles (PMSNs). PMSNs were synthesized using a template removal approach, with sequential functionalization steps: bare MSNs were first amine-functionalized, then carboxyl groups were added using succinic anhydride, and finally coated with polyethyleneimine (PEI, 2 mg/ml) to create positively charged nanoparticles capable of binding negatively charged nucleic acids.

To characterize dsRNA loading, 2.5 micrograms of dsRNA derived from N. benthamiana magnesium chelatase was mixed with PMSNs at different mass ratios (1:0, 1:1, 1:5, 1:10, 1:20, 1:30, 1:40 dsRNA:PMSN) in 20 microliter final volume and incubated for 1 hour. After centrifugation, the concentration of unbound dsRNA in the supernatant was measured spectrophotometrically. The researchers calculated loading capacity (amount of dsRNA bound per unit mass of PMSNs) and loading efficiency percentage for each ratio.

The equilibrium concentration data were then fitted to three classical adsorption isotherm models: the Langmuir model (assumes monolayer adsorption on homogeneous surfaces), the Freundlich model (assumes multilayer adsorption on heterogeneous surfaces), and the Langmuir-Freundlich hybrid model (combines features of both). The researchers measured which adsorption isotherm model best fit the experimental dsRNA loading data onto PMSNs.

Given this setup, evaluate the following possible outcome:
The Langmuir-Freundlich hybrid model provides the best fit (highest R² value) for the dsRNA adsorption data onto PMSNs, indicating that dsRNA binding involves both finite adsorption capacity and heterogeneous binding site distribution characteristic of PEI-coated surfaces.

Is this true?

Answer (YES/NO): YES